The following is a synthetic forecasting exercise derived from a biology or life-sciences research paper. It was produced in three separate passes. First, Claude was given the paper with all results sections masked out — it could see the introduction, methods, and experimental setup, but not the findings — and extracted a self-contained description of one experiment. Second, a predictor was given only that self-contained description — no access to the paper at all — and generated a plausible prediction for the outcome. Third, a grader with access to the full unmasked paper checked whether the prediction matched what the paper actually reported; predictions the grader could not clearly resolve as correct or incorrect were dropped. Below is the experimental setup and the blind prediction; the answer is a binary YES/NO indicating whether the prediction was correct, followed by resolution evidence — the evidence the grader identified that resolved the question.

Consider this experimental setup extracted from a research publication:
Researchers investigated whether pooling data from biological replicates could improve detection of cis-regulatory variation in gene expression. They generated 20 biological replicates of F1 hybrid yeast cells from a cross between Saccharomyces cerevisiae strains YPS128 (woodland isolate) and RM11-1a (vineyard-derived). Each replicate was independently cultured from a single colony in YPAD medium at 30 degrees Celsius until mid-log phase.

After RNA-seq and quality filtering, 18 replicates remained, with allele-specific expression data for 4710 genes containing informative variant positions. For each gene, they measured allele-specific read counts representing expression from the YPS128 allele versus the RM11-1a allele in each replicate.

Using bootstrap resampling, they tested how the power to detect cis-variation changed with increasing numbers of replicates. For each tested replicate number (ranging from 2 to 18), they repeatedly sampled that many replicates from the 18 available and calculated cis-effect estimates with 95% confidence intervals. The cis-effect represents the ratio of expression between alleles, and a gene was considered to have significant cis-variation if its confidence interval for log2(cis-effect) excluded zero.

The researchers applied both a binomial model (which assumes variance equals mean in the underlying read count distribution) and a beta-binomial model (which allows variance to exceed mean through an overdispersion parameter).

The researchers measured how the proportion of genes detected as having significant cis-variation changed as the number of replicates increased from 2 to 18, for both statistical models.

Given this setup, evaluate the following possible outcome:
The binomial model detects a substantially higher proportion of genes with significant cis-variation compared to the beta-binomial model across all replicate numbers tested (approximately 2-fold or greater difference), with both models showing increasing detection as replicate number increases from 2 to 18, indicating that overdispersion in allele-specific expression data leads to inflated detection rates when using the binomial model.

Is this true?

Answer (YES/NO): NO